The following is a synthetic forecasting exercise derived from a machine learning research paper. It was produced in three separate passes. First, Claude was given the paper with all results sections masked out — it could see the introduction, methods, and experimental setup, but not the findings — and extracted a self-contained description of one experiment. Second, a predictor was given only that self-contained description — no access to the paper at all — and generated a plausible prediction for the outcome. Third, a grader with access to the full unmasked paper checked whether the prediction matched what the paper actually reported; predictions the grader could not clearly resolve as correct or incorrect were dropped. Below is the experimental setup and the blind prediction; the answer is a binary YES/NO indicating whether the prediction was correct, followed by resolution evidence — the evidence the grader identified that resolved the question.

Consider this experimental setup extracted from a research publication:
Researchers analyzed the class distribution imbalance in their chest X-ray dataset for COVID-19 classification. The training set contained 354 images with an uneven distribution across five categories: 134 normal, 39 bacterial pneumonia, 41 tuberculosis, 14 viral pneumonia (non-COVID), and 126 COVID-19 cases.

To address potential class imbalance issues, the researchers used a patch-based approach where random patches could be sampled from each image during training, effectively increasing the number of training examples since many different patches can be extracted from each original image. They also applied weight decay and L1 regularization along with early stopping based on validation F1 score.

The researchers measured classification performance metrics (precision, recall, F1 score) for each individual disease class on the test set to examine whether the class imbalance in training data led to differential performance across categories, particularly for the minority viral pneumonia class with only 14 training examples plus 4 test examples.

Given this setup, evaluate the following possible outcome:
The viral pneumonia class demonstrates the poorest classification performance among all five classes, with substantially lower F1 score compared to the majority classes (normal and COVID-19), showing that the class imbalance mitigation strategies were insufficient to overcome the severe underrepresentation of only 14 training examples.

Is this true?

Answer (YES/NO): NO